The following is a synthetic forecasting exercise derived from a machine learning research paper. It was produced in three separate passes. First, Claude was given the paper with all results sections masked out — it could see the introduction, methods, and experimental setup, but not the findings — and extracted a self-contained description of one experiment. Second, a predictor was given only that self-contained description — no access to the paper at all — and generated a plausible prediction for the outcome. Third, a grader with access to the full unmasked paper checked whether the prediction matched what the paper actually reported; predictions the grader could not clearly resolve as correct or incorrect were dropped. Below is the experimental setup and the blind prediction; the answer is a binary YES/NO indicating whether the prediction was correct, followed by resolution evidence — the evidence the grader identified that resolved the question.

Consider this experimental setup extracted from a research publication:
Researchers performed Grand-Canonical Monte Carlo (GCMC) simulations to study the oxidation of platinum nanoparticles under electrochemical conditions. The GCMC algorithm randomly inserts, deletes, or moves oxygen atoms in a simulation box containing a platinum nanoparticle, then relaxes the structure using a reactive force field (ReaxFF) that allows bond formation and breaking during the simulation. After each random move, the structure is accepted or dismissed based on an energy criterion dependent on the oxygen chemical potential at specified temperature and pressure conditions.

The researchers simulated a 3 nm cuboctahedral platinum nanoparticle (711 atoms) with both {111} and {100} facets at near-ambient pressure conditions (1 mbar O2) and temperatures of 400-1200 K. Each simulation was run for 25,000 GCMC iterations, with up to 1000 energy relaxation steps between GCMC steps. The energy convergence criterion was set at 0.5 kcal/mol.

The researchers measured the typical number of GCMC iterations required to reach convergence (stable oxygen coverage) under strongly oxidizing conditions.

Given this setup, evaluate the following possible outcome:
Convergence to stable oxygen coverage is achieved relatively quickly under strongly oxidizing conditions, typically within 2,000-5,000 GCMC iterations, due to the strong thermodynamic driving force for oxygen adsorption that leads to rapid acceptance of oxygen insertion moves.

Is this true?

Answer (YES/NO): NO